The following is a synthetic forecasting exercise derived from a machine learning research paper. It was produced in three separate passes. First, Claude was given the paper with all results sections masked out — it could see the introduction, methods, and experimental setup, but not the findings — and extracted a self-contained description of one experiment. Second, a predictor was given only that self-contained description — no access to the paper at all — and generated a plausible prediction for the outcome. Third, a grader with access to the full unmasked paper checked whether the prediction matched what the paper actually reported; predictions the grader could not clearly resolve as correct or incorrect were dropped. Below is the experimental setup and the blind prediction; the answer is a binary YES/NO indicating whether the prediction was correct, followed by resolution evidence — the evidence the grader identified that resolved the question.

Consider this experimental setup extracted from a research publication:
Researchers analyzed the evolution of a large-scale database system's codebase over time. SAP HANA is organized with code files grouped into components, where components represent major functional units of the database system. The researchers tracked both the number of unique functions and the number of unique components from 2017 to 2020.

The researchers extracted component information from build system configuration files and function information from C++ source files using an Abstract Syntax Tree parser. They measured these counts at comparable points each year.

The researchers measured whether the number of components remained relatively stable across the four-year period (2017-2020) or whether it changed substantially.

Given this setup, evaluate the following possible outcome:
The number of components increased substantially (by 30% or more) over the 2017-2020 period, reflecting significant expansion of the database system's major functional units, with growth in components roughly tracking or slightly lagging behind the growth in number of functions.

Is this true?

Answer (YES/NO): NO